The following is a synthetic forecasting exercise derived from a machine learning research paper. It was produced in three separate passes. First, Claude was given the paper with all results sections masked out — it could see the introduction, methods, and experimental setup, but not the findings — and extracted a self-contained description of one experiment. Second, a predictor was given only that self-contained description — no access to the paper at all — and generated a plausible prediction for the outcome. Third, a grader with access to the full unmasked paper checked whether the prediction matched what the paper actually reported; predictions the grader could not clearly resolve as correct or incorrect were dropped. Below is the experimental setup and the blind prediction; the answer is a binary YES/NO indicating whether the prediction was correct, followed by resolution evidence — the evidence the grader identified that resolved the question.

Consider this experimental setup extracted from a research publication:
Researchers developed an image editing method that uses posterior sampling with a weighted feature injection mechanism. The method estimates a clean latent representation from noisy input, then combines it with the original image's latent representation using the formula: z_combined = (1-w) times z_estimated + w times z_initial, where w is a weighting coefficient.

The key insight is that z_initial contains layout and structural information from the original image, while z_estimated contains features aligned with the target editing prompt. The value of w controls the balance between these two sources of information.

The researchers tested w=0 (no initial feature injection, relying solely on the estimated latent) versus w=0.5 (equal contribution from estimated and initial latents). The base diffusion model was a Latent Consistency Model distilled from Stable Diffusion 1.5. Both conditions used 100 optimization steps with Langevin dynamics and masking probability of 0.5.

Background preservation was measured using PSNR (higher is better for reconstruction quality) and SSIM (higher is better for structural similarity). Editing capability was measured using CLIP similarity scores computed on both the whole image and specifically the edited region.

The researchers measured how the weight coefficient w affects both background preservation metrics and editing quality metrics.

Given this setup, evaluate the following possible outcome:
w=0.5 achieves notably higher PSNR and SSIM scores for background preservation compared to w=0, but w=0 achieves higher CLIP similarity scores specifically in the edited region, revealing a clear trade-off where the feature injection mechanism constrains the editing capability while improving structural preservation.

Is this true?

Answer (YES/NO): YES